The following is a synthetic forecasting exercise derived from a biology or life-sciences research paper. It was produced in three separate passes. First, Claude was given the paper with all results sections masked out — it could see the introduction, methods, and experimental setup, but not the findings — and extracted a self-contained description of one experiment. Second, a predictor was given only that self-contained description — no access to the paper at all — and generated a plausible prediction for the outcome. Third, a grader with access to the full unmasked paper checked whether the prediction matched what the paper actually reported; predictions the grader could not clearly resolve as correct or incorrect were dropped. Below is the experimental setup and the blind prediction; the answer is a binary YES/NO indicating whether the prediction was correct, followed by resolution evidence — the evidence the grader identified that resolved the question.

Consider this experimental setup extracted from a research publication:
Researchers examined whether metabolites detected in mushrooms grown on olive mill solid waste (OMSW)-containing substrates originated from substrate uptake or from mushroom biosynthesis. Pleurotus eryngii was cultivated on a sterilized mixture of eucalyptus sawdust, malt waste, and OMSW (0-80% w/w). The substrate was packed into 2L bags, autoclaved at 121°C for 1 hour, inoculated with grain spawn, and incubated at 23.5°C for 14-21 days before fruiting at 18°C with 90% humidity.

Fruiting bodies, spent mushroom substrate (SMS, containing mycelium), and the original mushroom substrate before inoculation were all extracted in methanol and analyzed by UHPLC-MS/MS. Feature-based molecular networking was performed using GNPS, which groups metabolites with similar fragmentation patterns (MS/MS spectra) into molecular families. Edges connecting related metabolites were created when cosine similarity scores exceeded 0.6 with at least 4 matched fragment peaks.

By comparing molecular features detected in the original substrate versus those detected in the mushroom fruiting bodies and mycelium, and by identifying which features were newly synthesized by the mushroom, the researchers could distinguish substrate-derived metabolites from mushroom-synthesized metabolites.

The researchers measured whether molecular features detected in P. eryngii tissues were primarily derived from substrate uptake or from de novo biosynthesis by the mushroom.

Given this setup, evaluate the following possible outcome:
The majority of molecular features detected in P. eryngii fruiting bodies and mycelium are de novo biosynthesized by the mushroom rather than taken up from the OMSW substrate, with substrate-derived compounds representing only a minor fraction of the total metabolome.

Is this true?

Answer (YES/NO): NO